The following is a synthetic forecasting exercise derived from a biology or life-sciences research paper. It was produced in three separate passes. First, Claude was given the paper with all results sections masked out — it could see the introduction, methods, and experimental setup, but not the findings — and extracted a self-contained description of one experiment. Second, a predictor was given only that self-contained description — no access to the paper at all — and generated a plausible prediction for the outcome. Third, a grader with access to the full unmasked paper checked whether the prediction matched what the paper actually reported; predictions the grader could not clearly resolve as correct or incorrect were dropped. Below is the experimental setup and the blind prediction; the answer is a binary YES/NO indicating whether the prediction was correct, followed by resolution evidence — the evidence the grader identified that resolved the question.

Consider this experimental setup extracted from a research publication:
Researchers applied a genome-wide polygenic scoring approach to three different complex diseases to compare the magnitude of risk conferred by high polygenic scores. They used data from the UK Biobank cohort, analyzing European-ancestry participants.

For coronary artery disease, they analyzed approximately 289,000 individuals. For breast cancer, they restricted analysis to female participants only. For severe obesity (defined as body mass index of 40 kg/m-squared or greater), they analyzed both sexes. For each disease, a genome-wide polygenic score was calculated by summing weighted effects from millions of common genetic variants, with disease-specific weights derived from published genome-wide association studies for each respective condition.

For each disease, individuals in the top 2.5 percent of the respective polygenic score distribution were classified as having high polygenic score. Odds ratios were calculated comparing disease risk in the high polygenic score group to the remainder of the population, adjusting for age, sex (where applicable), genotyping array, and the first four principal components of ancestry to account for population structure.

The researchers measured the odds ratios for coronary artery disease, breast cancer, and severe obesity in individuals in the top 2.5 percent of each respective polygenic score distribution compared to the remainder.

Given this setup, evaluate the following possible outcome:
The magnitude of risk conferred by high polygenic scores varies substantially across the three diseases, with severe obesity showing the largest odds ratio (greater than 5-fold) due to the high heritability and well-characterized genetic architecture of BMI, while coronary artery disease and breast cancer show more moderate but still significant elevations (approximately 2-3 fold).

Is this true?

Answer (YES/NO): NO